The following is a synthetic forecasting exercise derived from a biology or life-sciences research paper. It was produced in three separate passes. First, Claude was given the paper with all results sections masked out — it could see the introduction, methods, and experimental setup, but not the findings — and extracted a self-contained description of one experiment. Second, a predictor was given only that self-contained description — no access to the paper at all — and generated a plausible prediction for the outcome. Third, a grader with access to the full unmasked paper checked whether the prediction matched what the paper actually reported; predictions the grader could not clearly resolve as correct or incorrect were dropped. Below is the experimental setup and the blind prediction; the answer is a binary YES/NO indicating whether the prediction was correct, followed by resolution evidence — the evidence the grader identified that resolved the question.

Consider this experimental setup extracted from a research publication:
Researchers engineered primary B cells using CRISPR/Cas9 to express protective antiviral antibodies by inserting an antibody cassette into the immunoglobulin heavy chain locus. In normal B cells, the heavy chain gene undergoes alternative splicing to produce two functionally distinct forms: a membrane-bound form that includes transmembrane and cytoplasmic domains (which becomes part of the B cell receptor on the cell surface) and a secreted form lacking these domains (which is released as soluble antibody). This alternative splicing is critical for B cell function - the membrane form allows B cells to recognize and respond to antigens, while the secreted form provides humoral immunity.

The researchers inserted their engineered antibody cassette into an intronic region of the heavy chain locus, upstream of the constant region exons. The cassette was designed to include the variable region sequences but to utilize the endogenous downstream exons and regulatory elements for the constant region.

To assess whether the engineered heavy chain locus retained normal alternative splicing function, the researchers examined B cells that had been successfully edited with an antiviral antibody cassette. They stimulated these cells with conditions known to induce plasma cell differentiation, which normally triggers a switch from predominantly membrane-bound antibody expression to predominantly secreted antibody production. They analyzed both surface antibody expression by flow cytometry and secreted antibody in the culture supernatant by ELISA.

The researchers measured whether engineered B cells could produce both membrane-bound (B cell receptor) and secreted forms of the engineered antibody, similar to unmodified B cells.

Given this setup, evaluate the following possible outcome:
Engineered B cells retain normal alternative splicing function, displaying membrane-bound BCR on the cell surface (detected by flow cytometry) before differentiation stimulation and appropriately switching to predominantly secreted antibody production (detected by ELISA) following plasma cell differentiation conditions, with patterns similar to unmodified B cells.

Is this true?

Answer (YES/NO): YES